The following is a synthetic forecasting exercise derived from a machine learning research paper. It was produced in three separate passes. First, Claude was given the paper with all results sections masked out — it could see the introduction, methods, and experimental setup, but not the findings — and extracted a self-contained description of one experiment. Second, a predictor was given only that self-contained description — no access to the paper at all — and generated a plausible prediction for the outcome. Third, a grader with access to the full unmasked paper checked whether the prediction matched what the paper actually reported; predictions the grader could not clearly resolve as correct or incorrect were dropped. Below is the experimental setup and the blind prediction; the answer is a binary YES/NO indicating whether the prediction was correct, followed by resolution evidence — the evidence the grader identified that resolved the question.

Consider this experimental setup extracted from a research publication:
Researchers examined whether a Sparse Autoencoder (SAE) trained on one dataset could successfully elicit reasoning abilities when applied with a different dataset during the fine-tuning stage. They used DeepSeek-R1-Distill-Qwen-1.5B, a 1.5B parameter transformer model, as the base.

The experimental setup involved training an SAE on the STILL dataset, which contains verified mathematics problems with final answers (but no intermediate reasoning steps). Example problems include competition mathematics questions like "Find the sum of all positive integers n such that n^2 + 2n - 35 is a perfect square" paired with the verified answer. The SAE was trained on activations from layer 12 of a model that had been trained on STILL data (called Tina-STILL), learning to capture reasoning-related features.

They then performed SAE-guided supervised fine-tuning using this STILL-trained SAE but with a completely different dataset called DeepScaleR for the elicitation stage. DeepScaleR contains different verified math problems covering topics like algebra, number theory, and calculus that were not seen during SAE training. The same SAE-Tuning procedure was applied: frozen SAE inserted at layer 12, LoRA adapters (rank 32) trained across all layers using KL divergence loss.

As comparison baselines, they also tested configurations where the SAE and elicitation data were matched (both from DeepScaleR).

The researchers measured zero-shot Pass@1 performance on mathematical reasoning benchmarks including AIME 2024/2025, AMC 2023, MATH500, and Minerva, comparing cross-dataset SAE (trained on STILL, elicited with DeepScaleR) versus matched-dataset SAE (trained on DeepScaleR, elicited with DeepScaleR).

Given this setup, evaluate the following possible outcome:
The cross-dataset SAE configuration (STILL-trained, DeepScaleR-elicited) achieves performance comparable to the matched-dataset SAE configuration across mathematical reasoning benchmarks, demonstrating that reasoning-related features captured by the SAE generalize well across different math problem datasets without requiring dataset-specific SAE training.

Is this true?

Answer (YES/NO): YES